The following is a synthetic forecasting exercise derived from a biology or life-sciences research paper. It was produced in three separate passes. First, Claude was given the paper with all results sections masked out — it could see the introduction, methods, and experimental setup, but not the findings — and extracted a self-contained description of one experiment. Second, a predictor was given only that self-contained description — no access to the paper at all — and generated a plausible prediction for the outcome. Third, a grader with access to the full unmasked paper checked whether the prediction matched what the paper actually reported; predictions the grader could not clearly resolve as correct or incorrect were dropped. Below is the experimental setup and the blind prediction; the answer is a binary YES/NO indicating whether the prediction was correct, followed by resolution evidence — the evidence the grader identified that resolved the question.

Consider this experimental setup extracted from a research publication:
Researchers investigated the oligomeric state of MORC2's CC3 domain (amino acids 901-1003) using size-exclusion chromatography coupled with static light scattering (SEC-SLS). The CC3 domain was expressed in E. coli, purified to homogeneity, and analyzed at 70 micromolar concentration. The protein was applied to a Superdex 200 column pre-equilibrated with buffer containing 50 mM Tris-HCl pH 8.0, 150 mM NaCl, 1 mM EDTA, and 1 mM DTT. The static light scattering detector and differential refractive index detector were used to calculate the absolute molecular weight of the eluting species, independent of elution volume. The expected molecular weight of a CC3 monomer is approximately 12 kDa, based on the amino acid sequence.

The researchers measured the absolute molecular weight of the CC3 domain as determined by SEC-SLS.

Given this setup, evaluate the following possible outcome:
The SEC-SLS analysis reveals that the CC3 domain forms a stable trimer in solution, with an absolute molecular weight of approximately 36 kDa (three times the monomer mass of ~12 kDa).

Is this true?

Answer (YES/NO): NO